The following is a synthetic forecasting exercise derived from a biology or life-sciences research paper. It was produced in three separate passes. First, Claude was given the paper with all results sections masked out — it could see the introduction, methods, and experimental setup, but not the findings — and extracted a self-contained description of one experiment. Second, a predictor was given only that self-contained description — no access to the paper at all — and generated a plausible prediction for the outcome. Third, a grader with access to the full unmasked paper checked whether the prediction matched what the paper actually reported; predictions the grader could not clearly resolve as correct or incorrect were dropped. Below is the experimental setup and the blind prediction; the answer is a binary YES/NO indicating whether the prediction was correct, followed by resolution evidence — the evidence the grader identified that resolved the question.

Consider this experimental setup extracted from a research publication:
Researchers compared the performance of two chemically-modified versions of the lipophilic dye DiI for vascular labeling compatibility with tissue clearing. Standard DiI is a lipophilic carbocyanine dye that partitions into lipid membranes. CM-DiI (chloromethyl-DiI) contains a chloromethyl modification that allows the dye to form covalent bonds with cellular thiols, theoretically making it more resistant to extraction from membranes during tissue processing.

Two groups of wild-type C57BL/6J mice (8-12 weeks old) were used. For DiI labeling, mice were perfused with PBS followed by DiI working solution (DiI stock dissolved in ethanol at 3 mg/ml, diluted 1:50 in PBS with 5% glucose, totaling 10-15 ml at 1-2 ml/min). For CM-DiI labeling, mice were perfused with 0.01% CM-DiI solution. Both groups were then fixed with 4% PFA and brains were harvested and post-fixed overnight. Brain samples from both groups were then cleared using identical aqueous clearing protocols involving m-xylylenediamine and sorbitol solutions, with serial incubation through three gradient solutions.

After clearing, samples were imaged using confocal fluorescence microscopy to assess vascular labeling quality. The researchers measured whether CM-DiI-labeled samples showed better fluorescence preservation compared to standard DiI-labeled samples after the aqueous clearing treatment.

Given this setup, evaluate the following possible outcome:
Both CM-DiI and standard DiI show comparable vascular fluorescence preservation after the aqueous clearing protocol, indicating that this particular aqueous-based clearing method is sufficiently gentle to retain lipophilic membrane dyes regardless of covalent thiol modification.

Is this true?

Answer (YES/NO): YES